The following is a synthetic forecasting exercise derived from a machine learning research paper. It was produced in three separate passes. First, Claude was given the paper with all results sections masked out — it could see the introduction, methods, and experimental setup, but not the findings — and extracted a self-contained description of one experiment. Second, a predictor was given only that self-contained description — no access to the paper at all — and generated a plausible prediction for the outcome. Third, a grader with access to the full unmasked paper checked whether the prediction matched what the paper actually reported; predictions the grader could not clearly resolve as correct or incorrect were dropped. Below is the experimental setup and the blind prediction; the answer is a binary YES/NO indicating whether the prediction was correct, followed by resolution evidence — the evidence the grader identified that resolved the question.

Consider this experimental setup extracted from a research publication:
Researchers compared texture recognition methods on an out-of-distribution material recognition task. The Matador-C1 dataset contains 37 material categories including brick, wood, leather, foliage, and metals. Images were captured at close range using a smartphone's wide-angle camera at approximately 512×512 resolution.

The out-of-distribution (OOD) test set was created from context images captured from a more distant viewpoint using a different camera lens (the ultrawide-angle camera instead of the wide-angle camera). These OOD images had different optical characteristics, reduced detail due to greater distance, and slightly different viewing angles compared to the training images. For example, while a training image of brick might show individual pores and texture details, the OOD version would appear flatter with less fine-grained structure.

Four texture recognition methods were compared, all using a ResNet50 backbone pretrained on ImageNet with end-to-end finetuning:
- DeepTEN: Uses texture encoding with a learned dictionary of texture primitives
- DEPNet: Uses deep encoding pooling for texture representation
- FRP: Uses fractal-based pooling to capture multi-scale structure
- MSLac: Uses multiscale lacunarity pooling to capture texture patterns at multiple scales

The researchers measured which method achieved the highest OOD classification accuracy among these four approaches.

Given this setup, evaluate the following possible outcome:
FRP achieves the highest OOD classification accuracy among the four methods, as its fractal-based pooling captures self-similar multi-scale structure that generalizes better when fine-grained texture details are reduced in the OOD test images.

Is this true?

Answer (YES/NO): NO